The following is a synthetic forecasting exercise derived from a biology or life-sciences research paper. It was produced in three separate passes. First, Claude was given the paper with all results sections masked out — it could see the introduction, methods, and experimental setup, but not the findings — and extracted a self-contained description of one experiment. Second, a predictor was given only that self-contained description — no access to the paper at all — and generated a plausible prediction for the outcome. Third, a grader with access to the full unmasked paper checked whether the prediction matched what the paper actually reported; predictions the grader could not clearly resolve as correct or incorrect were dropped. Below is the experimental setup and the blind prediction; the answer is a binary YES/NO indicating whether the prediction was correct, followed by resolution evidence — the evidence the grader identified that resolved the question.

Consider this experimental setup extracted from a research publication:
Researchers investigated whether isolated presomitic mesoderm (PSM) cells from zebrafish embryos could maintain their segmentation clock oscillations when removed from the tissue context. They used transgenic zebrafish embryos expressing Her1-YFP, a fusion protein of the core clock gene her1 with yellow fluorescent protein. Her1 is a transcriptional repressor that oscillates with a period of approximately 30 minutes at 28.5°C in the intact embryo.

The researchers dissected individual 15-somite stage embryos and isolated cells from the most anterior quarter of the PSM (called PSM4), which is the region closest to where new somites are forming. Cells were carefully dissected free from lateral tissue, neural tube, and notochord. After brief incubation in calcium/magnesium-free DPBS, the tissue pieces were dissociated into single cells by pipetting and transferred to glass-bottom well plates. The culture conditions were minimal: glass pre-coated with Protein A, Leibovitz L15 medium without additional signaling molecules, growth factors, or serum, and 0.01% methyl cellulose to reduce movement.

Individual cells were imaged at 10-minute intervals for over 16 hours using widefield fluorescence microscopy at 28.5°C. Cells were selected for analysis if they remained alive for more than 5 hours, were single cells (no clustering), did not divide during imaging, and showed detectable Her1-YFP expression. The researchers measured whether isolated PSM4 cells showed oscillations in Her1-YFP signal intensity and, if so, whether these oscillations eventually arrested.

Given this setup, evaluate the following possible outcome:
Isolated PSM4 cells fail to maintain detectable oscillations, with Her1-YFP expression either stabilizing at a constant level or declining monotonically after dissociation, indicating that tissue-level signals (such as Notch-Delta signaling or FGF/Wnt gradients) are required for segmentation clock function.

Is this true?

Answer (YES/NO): NO